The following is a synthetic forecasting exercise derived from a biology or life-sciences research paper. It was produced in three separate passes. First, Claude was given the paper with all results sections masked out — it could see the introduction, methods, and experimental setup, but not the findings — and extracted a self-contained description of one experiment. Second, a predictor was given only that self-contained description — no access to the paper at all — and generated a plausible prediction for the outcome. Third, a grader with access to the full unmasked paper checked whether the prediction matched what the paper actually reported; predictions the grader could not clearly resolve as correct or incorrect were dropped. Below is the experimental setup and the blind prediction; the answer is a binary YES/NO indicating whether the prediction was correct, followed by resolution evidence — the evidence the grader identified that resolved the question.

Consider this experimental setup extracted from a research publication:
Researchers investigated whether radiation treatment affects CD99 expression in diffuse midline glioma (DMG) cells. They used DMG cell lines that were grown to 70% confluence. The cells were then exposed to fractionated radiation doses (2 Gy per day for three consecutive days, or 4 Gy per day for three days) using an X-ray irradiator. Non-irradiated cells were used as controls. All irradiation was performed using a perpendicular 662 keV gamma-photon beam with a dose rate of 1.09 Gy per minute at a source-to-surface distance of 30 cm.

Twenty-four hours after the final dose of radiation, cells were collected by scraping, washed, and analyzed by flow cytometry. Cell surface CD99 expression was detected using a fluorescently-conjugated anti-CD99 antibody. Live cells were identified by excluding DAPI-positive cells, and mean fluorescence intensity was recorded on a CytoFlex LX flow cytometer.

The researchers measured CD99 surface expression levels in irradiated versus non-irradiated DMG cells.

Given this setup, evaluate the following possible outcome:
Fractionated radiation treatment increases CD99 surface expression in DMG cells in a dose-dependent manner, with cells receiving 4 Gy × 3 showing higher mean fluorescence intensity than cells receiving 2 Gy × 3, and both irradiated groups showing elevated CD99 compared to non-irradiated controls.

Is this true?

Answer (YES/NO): YES